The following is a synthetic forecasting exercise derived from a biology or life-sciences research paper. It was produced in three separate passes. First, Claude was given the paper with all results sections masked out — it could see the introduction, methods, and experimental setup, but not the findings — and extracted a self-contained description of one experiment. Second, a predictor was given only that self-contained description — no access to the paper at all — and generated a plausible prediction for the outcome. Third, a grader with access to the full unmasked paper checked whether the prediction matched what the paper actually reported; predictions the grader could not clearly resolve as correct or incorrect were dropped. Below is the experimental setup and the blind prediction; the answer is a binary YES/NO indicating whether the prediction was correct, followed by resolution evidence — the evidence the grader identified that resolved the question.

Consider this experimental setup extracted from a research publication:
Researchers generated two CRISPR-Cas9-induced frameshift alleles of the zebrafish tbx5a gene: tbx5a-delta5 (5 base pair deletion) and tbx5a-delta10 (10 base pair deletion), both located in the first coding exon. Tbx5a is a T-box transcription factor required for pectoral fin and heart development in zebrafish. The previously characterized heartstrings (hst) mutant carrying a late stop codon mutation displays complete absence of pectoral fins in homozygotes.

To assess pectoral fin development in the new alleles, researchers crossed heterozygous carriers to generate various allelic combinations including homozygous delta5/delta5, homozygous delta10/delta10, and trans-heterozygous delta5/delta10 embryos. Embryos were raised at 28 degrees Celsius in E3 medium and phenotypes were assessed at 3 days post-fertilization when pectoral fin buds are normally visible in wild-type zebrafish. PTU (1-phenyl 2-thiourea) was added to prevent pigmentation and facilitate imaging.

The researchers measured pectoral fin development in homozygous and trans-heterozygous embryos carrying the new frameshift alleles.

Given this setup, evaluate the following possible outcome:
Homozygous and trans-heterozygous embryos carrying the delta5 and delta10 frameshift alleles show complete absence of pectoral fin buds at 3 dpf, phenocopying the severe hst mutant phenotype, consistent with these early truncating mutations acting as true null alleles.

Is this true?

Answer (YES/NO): YES